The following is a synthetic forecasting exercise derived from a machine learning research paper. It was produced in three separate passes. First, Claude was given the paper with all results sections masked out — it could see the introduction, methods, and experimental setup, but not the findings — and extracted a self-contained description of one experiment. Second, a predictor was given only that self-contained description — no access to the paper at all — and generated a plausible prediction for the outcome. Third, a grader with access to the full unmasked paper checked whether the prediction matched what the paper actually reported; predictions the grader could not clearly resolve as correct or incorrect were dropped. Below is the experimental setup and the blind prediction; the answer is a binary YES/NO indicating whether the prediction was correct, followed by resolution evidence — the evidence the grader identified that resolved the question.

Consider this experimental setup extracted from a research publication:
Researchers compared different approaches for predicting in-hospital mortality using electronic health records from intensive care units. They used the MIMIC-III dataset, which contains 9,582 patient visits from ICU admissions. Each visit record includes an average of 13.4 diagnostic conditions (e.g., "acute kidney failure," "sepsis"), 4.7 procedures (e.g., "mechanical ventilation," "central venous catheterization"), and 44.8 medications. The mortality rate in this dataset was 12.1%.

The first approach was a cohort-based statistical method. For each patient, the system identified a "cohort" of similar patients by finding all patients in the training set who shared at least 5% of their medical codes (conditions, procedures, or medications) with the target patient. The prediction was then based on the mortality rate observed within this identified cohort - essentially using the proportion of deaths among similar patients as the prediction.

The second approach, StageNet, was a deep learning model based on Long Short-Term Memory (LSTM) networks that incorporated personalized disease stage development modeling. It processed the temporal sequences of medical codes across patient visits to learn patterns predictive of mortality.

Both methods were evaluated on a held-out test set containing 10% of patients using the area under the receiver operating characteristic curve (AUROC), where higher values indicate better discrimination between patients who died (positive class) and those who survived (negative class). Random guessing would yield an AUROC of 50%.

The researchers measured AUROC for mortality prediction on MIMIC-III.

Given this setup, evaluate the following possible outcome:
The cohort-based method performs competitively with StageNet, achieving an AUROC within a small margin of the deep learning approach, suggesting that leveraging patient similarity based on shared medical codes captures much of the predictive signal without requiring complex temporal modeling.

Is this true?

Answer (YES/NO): YES